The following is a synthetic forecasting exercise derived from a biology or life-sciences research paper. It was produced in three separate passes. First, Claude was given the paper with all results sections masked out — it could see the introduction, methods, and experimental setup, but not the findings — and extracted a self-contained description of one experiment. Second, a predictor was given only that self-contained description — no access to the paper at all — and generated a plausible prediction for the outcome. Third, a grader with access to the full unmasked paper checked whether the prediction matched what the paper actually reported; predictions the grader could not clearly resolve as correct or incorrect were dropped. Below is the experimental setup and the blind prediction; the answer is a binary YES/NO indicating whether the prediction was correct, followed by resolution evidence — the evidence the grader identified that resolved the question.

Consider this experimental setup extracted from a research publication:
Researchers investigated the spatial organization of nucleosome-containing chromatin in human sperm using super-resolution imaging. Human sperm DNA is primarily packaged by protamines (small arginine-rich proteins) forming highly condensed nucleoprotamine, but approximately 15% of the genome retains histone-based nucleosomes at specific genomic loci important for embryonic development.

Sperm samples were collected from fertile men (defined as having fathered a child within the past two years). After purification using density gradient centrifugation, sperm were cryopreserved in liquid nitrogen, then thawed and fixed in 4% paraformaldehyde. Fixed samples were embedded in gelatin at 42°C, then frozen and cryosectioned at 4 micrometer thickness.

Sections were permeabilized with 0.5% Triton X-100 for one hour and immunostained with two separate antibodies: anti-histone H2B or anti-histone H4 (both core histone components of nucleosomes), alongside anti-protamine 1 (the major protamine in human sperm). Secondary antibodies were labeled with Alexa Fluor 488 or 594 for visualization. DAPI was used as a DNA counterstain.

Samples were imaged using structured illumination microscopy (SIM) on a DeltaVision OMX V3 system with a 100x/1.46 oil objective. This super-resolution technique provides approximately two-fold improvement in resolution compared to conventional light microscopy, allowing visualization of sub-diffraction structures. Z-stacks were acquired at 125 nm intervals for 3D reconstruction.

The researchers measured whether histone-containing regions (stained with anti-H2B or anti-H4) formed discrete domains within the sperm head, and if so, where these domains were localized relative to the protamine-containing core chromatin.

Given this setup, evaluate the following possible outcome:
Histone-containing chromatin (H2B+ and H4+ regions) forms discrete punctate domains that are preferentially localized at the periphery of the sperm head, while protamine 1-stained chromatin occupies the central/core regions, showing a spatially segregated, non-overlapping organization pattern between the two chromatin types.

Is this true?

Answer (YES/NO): YES